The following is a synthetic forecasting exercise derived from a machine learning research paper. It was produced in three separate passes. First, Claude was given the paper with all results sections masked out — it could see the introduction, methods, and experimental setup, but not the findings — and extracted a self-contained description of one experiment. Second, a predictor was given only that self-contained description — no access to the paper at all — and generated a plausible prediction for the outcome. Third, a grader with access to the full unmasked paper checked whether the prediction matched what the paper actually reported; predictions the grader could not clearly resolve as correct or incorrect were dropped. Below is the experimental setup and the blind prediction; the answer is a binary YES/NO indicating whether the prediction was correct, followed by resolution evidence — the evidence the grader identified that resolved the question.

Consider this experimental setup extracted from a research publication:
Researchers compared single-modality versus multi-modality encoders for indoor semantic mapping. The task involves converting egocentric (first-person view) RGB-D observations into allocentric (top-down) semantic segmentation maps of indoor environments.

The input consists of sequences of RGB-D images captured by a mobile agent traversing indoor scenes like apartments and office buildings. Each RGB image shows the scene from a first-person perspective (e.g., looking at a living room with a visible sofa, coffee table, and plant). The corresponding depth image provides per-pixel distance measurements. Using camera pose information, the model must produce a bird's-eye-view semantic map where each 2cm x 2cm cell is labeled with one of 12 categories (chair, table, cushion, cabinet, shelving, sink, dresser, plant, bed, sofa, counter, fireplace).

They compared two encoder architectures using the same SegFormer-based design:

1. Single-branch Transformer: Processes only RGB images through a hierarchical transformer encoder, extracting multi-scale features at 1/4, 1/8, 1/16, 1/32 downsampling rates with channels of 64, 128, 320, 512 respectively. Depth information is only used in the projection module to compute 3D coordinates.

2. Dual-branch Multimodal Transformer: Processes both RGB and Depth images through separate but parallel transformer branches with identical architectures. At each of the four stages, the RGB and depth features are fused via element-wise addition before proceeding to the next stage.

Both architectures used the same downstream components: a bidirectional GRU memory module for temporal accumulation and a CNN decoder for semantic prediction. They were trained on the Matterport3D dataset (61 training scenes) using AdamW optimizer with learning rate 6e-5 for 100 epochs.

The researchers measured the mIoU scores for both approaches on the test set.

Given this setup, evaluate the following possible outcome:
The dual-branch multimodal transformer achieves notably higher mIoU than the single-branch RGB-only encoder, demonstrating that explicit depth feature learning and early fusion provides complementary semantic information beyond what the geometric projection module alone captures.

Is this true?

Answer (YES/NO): YES